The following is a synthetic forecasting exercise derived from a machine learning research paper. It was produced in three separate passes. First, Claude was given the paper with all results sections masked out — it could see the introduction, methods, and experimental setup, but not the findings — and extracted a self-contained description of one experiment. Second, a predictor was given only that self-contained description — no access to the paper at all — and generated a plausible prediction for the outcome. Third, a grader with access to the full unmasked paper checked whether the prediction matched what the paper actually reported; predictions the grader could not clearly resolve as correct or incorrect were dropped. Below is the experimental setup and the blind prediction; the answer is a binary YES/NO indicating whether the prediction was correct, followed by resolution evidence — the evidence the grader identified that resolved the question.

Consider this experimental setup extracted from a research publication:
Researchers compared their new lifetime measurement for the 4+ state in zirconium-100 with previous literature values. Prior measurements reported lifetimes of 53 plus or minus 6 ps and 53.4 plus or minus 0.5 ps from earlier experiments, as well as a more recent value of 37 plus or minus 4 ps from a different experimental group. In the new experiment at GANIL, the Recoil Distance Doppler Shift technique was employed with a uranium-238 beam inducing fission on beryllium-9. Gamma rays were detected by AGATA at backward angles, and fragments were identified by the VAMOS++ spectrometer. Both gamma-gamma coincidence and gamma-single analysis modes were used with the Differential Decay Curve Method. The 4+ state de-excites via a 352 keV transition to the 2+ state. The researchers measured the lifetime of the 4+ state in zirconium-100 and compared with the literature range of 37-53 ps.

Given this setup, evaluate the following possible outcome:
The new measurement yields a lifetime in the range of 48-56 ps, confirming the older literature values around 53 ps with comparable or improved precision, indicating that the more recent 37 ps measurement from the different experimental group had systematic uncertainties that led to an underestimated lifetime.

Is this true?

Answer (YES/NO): NO